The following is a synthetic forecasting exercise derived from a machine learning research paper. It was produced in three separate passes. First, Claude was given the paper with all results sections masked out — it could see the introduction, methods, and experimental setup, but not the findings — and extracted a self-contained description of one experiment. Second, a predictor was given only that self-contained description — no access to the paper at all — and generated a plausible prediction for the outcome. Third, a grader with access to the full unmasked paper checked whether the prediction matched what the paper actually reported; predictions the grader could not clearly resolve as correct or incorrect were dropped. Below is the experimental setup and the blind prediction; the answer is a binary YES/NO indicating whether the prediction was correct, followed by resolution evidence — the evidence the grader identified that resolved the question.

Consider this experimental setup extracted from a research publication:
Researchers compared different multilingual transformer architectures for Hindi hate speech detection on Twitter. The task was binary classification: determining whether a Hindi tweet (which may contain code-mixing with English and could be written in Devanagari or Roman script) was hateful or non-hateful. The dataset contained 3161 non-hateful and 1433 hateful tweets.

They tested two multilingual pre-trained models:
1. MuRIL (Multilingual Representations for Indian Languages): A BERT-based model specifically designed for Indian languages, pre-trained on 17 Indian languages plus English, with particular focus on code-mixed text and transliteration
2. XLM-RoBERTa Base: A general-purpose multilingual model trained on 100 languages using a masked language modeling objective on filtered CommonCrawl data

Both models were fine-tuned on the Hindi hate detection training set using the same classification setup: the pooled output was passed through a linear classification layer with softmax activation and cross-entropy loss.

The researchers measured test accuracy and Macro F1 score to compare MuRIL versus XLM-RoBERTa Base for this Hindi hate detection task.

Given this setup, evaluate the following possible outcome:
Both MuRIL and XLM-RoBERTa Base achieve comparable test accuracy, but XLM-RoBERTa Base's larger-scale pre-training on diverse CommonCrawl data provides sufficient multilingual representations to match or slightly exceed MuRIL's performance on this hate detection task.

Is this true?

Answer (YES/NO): NO